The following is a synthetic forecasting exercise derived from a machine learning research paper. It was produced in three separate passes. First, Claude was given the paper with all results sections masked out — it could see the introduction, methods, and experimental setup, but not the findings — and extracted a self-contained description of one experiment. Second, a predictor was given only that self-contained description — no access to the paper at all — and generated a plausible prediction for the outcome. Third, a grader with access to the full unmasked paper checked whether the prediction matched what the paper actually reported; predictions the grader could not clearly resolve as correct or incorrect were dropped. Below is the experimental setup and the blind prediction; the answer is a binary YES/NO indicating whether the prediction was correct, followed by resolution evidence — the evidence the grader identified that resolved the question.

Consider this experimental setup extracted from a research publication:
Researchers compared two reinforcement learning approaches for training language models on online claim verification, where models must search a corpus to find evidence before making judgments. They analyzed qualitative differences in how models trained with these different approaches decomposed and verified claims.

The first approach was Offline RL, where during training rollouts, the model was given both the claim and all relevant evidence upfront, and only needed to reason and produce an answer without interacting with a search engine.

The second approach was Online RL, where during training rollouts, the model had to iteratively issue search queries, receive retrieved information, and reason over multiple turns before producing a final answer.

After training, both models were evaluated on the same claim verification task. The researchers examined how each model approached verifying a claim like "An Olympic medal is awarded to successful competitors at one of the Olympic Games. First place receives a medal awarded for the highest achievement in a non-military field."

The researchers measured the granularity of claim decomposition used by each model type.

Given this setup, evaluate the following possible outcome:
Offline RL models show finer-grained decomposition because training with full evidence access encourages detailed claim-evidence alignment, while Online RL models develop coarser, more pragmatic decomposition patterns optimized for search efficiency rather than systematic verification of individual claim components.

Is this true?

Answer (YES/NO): NO